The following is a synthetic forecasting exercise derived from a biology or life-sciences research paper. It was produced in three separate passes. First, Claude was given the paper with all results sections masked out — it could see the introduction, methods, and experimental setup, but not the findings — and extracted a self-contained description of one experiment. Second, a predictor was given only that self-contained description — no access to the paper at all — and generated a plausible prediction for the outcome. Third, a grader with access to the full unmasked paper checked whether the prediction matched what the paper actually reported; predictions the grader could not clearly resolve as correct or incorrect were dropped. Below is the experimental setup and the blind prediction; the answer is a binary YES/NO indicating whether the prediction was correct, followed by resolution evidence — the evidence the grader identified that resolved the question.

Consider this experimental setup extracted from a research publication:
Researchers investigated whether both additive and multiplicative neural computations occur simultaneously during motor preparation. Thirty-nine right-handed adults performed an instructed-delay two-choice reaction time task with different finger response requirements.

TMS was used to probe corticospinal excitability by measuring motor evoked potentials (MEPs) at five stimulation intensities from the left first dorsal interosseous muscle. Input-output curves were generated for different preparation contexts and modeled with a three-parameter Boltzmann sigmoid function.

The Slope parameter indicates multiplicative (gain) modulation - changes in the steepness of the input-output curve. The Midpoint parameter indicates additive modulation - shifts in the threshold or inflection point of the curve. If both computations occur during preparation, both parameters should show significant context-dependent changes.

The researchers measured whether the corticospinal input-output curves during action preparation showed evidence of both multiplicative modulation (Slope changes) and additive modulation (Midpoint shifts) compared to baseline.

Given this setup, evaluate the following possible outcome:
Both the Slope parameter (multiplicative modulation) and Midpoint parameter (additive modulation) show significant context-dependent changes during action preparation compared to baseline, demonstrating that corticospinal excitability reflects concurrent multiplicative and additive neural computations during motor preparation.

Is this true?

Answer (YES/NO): YES